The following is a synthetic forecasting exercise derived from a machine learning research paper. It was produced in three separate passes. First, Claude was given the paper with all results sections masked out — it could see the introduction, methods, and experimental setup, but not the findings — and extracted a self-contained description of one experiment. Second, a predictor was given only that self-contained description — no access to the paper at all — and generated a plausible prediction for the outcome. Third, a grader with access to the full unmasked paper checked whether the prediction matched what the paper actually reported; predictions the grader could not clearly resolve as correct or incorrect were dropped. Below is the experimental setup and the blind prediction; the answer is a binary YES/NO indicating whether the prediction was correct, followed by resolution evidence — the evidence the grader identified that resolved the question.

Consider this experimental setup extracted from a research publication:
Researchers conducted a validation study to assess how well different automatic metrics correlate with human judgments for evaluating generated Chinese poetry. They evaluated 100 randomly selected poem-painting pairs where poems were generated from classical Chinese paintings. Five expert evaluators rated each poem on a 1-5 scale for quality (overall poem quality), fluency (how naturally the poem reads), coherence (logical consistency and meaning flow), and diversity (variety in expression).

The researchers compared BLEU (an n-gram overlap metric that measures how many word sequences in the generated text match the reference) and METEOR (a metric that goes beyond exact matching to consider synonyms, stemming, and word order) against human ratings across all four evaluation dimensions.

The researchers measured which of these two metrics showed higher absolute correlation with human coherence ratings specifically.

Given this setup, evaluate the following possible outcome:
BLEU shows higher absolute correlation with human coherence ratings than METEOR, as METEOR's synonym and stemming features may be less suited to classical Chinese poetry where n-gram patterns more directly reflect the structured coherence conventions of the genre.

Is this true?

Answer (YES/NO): NO